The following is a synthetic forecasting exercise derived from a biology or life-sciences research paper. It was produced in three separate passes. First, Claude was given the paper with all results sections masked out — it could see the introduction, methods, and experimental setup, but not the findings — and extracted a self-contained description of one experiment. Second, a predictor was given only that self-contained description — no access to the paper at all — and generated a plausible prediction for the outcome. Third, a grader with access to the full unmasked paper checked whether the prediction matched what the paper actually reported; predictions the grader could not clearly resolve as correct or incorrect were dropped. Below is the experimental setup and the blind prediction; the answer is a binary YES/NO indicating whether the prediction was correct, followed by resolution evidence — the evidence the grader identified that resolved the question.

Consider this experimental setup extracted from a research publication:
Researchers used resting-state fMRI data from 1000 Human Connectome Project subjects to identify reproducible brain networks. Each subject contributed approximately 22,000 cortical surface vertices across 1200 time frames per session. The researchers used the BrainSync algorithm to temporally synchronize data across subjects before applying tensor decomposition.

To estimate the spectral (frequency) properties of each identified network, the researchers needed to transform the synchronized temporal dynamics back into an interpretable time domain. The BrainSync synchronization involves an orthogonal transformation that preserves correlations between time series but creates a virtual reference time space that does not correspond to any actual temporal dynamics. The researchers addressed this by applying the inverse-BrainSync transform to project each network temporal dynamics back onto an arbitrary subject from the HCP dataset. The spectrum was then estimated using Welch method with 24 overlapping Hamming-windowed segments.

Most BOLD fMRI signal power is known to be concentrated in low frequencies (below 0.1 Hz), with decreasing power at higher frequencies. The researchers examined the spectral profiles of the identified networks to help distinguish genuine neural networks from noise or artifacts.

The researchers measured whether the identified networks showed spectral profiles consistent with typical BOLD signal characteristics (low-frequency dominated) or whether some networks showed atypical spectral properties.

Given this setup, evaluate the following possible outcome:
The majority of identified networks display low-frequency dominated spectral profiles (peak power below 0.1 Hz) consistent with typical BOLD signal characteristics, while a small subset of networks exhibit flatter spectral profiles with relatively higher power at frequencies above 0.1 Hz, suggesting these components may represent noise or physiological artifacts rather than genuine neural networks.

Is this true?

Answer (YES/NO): NO